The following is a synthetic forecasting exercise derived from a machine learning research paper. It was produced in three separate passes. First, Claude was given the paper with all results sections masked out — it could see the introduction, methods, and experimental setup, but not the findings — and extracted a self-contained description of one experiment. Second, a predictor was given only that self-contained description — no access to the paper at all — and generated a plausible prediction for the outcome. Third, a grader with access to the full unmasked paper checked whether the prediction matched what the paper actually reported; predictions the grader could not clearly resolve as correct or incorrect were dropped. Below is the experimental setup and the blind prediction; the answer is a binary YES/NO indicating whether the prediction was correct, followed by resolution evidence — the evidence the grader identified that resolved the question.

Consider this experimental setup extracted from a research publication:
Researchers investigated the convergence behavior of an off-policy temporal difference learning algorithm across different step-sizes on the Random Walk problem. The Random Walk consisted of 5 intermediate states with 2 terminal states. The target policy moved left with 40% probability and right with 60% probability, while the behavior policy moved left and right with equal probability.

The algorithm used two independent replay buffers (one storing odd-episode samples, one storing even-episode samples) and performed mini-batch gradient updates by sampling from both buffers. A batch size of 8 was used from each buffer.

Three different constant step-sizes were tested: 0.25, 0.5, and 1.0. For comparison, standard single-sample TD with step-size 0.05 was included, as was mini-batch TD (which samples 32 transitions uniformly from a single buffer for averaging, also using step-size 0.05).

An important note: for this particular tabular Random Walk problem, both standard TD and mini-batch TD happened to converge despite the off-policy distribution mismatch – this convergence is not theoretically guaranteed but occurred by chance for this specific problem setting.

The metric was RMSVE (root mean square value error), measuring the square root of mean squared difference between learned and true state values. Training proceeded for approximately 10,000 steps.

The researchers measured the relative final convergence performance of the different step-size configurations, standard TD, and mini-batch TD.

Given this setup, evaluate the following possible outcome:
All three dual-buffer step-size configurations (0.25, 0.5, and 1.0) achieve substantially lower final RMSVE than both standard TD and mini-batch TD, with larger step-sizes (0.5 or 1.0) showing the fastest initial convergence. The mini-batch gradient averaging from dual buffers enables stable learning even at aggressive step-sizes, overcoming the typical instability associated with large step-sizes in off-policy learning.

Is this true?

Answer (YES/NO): NO